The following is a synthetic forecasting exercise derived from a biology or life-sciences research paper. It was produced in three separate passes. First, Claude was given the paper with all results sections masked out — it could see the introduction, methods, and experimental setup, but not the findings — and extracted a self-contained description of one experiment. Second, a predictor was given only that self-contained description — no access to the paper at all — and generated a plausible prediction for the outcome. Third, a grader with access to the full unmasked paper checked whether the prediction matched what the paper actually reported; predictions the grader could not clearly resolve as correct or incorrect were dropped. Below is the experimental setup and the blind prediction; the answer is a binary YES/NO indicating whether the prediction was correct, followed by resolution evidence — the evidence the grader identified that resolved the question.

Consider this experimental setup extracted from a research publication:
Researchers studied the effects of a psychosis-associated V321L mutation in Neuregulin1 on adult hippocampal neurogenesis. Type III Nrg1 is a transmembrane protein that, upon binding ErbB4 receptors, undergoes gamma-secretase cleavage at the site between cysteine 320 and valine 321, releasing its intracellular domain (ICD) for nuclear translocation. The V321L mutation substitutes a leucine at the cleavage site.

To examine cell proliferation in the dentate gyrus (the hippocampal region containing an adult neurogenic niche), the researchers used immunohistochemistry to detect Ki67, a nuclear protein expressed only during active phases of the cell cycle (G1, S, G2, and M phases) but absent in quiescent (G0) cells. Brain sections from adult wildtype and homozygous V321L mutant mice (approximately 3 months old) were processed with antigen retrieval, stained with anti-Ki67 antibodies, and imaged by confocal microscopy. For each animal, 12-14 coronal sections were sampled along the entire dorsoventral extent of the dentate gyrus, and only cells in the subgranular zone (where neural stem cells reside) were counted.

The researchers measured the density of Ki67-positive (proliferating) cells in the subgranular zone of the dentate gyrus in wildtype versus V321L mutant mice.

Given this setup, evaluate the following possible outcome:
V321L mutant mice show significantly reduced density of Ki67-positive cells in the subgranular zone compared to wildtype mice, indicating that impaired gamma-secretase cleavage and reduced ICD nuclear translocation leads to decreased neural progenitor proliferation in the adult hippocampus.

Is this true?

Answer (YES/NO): YES